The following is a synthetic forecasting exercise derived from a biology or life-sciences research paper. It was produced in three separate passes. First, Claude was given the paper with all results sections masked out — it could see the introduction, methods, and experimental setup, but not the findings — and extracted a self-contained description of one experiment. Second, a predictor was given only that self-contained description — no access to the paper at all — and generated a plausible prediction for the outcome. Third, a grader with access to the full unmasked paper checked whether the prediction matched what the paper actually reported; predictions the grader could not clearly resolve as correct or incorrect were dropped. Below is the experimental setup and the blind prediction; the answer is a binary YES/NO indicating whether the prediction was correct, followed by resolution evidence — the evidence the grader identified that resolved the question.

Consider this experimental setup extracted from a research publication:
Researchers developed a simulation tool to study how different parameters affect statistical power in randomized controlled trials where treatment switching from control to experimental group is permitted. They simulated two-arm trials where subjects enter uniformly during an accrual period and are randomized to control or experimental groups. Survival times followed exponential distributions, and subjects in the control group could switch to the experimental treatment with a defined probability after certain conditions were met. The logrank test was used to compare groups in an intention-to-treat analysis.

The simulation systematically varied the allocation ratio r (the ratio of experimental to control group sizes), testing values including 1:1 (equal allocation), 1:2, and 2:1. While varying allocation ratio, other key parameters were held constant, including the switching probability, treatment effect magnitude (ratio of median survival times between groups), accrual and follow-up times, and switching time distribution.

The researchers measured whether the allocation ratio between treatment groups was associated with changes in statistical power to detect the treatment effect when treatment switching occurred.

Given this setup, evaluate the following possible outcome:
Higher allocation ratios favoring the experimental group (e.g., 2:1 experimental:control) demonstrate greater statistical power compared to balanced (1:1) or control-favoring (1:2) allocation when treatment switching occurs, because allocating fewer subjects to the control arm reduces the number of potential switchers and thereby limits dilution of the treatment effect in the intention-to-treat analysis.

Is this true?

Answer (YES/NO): NO